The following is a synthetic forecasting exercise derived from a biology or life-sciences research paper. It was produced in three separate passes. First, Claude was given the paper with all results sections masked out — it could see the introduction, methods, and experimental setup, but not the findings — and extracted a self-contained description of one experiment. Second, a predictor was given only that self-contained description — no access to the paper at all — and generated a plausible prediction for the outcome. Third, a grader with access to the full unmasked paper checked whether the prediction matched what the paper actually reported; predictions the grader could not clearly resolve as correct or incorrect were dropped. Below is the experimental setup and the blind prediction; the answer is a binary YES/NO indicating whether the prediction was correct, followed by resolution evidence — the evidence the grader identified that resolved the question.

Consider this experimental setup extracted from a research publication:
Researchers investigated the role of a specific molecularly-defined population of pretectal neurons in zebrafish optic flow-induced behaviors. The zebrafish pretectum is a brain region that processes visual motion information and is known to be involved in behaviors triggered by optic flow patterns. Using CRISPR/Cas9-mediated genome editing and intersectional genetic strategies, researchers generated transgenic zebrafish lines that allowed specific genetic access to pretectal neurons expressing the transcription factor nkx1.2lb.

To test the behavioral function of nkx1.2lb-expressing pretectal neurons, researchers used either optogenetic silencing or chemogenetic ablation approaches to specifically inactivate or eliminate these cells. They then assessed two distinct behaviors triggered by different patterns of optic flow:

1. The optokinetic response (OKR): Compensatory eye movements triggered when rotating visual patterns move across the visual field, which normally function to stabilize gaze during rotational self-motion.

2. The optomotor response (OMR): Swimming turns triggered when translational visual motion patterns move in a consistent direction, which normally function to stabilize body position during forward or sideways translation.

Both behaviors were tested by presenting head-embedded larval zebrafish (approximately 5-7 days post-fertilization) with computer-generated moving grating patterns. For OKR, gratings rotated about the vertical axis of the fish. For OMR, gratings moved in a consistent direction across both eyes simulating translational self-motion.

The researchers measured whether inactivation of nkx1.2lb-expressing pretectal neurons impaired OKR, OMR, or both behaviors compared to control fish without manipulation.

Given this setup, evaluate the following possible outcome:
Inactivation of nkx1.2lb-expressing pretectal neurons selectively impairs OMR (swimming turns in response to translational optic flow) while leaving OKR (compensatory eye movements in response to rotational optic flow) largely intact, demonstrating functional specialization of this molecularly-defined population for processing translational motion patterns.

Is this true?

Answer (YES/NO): YES